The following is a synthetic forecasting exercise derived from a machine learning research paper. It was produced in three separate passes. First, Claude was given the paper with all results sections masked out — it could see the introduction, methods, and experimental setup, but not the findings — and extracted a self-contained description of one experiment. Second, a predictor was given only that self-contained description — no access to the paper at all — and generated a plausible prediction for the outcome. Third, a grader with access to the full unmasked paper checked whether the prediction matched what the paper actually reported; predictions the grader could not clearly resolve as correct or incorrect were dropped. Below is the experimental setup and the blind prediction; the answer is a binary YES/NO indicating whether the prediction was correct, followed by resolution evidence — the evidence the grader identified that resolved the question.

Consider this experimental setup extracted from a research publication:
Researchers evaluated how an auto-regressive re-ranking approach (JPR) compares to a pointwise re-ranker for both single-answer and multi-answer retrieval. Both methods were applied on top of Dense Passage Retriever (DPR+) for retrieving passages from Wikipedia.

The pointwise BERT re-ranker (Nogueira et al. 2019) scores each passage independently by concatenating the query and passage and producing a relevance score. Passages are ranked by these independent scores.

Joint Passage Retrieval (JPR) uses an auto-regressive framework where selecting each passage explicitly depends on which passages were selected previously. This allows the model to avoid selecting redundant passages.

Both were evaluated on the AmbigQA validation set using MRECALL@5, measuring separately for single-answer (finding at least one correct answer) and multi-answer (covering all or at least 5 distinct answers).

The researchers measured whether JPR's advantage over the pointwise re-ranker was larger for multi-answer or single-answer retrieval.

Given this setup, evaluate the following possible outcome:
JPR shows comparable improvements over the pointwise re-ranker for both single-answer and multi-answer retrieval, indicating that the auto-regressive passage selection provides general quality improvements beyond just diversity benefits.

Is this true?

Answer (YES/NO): NO